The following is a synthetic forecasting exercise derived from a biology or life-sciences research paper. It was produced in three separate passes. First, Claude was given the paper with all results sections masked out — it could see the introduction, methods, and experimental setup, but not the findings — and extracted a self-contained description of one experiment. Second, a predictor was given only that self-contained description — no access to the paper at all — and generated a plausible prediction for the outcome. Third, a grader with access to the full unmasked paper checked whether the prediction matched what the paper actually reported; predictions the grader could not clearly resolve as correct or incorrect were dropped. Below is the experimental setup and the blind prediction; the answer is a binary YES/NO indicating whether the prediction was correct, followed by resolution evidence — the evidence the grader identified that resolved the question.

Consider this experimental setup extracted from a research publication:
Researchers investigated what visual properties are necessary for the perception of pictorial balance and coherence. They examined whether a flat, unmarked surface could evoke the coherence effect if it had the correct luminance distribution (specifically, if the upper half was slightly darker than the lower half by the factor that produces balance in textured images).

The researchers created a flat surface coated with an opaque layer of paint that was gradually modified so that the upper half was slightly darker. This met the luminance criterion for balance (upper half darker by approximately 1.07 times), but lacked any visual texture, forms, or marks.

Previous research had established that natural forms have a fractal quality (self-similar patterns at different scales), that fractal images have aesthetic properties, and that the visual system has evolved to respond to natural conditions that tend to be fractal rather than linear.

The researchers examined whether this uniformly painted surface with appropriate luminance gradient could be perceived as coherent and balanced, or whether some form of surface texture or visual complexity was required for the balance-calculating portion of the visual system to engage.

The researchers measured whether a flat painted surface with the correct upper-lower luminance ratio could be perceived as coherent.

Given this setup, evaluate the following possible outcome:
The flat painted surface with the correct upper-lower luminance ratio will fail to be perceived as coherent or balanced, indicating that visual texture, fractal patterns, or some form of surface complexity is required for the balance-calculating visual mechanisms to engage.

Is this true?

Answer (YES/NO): YES